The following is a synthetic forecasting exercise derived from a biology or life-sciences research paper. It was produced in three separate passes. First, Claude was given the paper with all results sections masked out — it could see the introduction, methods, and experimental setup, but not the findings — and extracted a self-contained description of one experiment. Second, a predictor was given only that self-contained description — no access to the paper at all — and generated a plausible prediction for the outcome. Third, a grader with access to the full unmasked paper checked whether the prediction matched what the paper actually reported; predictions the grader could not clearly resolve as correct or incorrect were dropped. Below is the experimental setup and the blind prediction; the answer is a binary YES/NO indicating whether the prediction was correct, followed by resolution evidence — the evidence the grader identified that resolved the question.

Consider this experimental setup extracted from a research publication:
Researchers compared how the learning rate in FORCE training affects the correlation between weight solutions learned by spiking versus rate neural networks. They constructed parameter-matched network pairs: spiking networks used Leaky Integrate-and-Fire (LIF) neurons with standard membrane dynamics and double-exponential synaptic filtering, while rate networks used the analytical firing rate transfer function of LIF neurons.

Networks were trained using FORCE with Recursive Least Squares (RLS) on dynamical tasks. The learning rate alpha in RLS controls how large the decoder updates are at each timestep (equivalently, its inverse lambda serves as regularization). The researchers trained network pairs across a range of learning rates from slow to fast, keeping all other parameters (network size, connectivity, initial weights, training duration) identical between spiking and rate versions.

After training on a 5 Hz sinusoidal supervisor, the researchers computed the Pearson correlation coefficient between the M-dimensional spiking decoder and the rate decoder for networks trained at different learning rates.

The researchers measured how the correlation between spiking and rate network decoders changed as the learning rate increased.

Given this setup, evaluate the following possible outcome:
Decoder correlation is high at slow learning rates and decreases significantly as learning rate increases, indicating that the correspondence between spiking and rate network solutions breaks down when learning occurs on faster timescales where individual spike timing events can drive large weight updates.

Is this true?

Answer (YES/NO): YES